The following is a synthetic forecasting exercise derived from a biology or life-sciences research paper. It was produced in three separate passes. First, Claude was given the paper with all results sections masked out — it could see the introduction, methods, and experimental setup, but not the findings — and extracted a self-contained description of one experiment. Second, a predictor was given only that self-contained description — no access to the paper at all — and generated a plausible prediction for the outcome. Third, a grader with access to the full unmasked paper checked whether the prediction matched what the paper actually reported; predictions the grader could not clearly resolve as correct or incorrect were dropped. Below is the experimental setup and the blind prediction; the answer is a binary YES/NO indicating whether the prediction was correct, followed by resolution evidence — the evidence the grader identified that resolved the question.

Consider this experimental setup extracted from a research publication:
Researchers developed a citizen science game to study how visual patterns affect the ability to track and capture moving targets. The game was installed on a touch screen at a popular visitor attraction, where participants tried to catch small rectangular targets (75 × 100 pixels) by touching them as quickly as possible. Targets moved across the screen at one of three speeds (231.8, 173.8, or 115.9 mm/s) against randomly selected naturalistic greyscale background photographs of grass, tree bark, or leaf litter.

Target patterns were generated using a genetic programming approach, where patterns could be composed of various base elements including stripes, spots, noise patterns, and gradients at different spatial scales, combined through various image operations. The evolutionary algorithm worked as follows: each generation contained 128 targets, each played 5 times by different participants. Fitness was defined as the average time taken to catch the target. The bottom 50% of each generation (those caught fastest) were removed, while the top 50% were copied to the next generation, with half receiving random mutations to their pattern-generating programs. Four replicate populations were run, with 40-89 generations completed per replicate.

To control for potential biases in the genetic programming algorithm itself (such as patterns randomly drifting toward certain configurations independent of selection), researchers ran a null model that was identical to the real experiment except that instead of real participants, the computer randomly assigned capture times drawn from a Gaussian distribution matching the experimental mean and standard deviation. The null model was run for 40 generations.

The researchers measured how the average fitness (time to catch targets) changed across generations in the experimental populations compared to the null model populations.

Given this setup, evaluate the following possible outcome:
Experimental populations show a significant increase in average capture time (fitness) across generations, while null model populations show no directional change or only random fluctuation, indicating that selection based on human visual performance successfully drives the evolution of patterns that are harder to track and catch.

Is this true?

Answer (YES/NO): YES